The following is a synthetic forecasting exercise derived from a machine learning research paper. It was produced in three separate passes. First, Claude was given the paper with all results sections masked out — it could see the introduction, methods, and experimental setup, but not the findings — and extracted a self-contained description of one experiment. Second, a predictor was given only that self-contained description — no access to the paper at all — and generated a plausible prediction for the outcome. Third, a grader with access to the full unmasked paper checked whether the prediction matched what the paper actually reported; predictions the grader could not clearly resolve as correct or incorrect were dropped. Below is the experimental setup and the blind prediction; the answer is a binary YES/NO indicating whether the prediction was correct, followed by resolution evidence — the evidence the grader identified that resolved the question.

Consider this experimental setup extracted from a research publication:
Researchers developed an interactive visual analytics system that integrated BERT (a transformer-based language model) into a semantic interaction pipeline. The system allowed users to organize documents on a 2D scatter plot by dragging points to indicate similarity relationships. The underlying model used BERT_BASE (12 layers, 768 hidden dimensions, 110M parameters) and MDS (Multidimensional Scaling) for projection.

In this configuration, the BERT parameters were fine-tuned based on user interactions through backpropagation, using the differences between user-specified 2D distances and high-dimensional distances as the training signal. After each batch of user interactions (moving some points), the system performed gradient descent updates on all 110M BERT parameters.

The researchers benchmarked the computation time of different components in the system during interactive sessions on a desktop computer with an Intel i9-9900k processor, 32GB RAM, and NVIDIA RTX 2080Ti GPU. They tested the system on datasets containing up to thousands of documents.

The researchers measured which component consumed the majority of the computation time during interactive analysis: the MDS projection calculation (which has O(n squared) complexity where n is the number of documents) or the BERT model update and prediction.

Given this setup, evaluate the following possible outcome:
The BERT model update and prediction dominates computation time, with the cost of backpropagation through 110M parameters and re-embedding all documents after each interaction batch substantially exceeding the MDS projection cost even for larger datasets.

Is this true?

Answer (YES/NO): NO